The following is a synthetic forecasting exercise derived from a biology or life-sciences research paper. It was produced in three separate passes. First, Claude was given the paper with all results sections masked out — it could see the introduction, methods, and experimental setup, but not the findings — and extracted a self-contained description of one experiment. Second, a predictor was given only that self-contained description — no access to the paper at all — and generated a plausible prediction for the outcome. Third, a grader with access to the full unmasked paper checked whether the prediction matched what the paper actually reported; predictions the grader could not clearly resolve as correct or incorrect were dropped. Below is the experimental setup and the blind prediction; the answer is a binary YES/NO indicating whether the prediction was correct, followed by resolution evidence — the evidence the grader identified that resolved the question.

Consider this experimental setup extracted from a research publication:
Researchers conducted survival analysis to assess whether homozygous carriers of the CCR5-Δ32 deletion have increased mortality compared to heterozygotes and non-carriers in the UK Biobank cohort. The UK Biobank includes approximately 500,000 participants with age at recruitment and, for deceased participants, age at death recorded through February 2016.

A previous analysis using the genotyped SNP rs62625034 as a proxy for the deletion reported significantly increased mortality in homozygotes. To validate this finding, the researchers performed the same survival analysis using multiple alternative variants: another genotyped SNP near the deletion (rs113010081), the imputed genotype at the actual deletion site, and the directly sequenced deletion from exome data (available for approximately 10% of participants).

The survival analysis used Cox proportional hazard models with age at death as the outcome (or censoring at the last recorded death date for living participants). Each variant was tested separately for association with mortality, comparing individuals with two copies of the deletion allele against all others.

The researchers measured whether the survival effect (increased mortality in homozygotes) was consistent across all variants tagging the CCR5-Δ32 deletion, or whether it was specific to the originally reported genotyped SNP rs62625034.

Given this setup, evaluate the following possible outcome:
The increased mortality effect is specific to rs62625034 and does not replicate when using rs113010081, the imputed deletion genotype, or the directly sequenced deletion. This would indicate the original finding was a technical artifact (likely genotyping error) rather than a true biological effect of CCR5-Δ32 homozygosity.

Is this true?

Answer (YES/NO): YES